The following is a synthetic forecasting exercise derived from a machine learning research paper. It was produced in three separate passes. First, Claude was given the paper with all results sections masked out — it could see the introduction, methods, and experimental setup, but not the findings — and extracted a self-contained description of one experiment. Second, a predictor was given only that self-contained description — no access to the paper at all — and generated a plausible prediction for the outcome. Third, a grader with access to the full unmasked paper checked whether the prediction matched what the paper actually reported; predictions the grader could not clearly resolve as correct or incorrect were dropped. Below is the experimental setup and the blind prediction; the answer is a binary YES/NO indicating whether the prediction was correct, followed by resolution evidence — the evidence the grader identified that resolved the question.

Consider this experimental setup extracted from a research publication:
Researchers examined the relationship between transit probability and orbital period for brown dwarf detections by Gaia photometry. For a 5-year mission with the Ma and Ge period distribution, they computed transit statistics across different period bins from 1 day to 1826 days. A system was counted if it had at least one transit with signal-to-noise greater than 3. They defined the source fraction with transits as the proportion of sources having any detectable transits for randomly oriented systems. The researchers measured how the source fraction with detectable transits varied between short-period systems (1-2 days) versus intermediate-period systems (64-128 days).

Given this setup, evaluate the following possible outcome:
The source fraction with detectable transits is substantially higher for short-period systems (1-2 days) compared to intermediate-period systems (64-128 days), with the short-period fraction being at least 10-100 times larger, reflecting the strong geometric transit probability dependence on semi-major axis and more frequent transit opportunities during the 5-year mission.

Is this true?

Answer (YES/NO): YES